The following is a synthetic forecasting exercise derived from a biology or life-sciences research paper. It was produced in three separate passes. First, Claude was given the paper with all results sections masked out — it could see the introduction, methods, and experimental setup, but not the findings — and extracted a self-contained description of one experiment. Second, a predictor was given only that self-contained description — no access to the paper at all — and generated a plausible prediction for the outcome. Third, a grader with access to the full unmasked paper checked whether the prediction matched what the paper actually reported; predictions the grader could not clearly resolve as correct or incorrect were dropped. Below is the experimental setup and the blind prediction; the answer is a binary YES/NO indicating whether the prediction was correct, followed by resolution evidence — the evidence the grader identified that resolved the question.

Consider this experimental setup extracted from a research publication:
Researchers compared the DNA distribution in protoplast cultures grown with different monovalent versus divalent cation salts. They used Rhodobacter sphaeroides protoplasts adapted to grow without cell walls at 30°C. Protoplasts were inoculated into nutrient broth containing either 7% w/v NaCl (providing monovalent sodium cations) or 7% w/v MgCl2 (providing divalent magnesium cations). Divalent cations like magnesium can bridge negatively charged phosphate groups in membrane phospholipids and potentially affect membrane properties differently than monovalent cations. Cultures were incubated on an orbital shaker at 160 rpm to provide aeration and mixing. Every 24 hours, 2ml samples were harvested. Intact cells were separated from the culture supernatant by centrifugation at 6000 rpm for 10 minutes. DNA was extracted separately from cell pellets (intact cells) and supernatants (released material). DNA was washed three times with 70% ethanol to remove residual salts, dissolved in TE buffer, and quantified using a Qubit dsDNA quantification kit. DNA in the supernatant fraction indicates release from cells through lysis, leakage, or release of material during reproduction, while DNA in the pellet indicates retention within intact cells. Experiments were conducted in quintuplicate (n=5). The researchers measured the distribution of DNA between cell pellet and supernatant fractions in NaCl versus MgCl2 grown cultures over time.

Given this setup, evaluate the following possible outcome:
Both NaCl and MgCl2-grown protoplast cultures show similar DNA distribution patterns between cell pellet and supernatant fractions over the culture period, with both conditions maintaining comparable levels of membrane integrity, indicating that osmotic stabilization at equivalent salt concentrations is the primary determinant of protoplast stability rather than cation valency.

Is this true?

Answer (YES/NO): YES